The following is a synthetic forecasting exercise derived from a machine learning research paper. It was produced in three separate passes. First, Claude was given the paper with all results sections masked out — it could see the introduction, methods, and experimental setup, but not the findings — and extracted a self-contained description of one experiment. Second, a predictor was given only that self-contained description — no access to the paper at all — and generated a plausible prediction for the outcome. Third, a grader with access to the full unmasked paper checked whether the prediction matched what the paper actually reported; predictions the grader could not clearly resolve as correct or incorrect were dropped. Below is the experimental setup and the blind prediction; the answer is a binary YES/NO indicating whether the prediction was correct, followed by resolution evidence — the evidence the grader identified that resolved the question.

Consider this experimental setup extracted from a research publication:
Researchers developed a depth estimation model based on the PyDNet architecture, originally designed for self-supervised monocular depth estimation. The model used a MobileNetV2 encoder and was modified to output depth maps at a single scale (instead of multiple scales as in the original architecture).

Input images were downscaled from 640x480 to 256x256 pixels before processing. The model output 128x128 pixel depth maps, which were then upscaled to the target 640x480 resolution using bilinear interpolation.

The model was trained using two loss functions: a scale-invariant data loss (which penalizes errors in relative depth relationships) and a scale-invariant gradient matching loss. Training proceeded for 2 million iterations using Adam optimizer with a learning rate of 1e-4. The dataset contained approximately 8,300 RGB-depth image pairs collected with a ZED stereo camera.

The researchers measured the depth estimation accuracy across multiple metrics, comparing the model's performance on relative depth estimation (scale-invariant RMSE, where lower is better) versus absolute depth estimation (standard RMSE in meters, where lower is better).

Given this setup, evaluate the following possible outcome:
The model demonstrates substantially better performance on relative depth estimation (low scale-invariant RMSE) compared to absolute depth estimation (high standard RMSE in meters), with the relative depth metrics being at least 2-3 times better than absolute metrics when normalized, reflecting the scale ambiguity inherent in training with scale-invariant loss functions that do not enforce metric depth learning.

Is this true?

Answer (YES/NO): YES